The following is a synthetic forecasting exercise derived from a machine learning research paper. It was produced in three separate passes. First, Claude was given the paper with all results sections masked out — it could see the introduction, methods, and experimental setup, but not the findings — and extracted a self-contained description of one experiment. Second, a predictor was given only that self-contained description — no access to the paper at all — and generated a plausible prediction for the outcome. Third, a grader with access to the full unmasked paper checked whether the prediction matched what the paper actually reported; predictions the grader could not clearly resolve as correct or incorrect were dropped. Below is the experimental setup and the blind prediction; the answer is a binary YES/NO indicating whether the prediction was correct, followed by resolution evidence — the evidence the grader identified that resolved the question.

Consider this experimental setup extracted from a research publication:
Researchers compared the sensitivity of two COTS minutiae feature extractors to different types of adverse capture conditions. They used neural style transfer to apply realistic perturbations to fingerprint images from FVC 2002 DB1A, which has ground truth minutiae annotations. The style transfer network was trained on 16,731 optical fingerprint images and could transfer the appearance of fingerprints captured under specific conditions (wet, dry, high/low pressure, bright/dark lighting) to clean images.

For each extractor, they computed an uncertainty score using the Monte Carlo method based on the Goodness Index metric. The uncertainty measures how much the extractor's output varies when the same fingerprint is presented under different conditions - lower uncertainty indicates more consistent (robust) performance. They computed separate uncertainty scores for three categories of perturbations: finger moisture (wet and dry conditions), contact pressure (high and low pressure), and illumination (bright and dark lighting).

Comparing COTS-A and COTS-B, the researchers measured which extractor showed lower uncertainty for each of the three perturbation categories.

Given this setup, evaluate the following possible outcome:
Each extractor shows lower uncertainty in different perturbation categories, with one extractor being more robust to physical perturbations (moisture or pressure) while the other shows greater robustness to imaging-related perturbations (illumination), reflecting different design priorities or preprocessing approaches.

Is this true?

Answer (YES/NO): NO